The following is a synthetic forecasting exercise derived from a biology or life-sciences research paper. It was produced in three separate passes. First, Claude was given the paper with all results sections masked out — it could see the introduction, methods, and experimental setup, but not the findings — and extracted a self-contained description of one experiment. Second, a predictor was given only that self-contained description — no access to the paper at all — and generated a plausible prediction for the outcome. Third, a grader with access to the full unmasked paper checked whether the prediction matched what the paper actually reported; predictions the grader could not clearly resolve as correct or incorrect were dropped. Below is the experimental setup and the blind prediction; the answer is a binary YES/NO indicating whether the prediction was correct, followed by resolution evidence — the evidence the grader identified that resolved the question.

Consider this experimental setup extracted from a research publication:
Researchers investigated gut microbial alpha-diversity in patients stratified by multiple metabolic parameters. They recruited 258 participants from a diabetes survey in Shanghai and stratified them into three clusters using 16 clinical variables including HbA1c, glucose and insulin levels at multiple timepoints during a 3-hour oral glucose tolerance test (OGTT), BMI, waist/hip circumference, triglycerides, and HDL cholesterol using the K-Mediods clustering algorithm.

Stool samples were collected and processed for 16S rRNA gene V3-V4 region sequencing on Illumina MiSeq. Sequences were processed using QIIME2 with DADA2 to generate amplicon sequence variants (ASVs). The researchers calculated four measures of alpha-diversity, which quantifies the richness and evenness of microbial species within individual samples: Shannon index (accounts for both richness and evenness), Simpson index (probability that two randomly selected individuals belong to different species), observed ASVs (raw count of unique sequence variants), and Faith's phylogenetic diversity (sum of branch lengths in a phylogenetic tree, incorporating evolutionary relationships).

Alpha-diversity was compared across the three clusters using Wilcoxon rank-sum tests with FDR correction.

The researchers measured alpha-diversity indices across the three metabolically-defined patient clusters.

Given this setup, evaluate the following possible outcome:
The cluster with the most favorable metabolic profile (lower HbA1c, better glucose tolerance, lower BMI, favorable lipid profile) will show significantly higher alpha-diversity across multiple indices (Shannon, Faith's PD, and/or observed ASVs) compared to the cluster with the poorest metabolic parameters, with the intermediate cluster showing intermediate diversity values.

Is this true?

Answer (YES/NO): NO